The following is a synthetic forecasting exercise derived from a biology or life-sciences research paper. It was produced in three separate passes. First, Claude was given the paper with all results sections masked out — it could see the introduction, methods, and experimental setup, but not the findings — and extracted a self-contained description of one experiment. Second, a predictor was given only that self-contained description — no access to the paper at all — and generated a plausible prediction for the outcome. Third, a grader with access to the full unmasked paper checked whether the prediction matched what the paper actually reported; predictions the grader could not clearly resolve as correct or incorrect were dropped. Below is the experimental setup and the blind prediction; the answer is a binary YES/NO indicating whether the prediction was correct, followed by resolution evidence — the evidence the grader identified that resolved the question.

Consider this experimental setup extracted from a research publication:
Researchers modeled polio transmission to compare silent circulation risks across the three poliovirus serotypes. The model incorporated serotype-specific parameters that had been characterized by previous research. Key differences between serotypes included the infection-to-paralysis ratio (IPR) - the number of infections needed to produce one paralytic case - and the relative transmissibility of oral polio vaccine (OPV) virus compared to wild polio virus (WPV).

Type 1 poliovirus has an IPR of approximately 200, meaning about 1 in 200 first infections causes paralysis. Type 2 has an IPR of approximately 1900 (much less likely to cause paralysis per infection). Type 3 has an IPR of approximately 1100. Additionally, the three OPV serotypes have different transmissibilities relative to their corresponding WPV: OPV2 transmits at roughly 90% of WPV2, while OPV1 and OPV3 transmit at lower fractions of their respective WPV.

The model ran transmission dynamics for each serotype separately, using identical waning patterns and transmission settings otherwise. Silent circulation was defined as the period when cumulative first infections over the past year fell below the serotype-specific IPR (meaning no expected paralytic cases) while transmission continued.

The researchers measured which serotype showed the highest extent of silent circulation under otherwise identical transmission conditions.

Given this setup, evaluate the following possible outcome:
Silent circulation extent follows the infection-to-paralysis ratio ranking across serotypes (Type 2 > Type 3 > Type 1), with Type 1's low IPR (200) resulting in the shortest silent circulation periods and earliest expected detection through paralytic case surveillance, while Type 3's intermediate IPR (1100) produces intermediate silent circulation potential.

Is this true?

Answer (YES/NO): NO